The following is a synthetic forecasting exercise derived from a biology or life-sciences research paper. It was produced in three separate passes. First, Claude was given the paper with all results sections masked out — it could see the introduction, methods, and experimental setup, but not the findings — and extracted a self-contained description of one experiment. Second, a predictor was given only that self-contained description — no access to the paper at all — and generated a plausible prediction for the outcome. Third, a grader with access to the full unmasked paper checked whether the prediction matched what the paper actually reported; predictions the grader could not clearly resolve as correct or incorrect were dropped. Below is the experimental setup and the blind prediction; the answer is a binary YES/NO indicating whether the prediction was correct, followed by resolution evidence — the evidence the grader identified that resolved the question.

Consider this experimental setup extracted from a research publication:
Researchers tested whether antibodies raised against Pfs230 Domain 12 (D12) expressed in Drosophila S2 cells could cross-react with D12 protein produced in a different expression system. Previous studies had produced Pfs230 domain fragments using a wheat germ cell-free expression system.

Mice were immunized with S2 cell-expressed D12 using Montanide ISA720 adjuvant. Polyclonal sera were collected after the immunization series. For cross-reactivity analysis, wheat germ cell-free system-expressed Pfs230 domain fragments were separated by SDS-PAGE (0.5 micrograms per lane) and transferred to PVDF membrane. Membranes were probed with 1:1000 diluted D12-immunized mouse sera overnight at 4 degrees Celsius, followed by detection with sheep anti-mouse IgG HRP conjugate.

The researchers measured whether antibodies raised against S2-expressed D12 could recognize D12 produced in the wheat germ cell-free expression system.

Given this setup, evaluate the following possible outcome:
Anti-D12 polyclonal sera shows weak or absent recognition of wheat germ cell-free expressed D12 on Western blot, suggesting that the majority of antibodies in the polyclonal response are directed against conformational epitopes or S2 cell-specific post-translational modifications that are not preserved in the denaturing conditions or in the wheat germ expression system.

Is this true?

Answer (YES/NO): NO